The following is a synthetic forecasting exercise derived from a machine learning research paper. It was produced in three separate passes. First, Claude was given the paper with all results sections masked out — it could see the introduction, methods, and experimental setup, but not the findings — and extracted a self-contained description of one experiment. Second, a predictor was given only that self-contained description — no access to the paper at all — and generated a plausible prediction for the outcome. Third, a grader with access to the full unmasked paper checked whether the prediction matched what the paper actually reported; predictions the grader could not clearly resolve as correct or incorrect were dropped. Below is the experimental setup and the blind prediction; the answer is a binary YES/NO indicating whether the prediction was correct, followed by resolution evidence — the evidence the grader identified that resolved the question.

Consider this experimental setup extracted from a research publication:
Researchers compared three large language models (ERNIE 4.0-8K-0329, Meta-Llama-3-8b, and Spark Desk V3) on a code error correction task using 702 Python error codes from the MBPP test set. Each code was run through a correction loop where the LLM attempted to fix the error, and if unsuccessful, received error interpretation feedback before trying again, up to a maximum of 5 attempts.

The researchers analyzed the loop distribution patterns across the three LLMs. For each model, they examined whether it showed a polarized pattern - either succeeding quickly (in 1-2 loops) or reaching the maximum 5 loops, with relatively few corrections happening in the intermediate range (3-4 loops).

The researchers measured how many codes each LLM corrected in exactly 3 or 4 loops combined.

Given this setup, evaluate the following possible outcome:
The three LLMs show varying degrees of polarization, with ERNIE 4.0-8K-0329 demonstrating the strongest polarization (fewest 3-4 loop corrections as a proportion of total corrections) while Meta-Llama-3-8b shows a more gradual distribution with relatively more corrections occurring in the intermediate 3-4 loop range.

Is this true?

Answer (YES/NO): NO